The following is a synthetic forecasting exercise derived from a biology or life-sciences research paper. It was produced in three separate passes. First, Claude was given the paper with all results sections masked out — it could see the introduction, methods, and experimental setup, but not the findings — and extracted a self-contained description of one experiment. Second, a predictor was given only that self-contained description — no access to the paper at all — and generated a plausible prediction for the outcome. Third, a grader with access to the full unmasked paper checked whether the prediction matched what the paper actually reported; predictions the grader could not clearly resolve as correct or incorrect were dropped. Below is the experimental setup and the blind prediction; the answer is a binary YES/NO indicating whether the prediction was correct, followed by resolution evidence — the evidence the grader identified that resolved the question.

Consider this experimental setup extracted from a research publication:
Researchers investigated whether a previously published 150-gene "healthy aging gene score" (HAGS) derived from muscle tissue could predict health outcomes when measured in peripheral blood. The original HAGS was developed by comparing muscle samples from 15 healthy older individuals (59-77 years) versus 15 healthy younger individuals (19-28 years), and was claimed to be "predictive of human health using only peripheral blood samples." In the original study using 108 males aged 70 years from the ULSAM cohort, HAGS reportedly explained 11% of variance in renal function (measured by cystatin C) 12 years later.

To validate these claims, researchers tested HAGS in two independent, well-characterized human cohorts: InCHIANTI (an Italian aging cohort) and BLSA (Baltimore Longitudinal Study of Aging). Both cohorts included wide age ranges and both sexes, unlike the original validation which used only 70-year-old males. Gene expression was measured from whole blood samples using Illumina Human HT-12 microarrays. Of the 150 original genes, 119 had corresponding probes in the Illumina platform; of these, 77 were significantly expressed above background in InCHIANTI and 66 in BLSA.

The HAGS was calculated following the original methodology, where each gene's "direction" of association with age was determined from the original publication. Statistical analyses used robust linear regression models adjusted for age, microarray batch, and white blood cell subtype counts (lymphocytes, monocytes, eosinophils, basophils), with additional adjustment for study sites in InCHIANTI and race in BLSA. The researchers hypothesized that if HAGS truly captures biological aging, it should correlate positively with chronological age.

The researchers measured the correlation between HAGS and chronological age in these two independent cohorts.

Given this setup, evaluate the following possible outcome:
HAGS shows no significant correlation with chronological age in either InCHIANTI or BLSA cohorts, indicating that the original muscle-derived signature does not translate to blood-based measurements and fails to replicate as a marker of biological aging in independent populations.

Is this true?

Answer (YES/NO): YES